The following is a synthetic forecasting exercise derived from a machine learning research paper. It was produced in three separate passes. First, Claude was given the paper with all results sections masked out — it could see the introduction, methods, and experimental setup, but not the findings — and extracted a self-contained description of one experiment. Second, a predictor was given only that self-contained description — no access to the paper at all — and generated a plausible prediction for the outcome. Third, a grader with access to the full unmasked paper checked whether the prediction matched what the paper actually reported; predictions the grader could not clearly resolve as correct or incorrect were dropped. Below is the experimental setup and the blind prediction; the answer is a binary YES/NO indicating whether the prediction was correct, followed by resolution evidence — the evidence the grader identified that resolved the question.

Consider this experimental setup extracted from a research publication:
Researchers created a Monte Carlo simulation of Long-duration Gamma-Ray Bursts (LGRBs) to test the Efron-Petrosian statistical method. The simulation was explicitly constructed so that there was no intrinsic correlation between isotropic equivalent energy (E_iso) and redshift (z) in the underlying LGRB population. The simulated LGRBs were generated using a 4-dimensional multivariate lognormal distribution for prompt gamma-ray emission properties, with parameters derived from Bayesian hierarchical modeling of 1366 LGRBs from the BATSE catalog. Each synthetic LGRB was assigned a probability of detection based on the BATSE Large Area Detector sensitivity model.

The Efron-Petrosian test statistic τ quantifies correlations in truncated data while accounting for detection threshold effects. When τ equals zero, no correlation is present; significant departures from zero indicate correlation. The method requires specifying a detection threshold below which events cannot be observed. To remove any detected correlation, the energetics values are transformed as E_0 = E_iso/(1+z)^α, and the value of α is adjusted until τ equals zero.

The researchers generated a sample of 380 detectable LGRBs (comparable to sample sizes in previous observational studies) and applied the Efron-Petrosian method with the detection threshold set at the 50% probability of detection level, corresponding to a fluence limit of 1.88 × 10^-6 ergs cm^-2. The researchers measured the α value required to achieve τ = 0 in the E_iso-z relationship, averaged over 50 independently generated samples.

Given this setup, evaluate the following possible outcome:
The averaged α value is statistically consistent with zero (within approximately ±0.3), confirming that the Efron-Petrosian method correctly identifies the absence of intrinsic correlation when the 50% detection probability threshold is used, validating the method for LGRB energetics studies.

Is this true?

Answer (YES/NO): YES